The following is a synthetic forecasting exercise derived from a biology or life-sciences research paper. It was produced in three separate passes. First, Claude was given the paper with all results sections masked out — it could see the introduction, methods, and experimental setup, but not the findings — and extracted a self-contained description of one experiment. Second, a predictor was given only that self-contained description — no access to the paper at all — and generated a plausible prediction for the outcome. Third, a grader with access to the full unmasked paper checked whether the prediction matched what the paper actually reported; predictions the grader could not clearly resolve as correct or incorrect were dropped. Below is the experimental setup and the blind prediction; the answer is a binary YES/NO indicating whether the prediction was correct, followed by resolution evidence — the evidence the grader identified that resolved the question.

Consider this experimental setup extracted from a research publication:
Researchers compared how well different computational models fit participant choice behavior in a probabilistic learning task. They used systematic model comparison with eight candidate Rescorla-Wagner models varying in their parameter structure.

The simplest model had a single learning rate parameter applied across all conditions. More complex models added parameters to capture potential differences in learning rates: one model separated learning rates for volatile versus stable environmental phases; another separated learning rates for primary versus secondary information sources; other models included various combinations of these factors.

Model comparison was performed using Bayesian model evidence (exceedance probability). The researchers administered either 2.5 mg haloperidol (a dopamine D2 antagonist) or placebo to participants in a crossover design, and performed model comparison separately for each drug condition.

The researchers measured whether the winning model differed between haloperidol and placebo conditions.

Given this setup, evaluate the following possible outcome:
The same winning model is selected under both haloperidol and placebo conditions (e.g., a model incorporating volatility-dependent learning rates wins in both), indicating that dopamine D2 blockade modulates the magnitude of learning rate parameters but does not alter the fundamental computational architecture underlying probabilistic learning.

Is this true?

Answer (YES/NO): YES